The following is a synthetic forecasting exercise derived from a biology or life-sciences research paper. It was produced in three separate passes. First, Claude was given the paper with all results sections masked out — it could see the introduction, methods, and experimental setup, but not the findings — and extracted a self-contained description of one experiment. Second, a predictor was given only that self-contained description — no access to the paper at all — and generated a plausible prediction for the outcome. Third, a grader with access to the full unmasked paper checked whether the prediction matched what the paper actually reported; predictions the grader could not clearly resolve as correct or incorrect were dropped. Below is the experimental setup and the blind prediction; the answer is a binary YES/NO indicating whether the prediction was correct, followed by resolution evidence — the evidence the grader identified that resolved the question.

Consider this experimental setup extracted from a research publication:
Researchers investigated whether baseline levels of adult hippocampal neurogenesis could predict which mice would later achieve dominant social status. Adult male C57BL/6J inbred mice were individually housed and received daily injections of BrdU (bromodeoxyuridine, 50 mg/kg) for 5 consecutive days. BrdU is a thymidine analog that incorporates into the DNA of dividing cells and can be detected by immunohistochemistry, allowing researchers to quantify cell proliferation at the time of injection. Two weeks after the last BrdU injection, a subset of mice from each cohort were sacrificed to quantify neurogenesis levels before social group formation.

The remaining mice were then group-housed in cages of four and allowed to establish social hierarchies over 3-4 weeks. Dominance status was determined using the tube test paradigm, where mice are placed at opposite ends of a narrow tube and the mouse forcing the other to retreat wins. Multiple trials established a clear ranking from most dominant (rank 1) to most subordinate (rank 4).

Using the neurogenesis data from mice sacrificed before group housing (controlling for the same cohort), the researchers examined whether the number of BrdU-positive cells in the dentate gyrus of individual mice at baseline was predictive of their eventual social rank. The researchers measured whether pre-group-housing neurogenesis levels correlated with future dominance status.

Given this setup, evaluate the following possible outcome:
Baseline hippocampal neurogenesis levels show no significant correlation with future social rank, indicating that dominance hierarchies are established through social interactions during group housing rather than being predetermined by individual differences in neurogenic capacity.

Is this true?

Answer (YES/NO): NO